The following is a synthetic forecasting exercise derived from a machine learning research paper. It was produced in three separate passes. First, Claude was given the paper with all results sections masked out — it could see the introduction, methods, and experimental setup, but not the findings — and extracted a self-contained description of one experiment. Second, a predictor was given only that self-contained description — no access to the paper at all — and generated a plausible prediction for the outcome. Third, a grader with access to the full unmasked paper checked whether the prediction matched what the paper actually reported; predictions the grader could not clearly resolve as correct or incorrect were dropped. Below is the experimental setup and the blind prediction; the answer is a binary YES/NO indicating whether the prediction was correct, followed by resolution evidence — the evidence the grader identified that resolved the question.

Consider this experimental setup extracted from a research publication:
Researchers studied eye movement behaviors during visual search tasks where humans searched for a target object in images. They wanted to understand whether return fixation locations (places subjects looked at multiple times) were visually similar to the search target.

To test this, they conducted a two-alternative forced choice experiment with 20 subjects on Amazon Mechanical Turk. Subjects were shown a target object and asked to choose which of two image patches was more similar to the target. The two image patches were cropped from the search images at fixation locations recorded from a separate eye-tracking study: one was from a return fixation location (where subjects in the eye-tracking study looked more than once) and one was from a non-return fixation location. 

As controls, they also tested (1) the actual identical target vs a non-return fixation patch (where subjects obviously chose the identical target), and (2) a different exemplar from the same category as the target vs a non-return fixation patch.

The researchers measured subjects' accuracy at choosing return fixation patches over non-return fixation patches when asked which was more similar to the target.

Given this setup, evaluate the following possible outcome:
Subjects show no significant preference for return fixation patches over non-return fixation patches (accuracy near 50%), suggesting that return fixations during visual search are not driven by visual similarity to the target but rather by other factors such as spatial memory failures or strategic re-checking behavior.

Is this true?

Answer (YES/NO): NO